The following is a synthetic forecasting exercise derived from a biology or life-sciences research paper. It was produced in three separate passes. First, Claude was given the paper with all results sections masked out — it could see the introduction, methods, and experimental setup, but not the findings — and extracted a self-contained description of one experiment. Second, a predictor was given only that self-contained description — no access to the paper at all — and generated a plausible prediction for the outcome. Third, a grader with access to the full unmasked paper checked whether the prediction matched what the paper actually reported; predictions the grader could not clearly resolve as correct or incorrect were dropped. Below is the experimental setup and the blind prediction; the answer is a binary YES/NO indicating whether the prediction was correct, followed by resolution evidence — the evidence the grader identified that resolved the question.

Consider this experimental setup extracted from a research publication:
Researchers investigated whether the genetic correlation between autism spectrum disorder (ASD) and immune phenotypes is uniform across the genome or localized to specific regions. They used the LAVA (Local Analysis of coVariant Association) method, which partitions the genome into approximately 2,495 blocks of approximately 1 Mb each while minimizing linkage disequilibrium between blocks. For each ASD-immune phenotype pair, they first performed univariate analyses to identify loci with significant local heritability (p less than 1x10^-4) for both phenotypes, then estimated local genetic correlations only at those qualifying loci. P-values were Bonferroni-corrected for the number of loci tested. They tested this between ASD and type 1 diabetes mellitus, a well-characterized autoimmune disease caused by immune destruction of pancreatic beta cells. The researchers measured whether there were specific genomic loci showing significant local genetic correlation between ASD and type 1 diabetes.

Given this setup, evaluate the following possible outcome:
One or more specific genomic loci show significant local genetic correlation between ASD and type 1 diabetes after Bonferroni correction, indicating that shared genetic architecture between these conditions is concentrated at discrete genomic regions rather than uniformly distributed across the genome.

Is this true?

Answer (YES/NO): NO